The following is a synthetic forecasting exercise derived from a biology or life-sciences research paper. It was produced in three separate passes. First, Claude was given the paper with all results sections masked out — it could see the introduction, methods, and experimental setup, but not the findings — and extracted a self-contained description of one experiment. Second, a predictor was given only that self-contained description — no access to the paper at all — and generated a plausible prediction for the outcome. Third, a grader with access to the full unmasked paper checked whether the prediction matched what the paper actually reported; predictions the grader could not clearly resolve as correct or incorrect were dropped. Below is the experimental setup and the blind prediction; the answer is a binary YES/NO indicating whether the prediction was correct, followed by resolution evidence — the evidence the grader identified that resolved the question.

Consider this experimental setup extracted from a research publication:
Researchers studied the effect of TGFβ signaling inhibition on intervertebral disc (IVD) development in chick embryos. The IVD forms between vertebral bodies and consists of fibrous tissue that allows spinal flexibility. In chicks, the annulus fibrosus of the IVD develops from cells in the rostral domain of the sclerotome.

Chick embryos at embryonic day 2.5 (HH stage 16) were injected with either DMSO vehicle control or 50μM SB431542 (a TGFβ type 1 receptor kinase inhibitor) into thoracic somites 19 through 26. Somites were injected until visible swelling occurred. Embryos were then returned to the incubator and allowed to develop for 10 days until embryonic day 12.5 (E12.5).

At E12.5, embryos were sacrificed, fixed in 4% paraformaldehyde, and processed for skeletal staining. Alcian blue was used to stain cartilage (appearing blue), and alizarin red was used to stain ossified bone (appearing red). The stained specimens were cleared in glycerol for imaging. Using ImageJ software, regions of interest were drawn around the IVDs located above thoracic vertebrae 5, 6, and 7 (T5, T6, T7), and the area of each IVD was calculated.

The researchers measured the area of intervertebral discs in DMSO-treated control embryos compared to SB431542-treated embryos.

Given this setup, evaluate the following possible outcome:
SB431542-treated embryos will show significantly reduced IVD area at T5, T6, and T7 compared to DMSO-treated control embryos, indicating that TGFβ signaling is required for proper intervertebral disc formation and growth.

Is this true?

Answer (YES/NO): YES